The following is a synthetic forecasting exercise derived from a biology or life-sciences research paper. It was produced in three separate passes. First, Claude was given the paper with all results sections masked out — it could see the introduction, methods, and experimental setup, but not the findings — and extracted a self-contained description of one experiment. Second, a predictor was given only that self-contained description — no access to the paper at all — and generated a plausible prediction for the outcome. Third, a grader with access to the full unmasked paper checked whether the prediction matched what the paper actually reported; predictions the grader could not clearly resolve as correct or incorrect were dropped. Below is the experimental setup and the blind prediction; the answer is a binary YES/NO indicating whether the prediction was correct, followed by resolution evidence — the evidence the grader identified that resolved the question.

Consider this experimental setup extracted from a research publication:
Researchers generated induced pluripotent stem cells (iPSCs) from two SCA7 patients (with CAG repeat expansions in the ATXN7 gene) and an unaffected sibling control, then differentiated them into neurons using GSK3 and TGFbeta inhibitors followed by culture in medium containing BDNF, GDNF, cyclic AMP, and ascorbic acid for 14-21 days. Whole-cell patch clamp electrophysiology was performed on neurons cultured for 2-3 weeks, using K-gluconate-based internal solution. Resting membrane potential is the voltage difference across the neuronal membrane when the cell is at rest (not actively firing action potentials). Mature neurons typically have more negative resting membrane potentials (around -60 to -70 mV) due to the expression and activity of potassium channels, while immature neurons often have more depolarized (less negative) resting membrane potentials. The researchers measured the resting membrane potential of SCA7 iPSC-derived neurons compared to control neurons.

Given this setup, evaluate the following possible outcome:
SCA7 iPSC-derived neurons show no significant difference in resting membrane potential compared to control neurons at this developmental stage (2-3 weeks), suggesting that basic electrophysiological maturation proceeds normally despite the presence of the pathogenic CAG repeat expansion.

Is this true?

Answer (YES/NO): NO